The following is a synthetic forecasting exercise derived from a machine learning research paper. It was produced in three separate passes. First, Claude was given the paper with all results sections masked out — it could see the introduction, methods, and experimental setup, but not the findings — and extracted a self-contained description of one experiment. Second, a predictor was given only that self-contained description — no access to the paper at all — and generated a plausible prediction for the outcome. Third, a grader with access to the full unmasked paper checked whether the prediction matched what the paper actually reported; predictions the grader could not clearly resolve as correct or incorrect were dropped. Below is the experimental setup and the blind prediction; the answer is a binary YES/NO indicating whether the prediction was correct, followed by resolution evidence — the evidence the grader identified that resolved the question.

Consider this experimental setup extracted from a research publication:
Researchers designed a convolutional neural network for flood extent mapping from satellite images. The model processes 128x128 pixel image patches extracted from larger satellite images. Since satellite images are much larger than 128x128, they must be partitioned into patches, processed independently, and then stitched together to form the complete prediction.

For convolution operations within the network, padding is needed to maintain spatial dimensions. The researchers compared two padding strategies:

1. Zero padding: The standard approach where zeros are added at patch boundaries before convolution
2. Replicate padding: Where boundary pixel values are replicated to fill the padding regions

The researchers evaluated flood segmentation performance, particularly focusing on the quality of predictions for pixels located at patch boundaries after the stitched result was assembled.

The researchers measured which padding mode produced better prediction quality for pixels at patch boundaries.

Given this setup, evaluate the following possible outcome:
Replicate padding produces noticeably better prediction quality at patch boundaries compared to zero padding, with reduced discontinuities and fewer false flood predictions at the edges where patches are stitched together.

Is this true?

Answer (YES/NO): YES